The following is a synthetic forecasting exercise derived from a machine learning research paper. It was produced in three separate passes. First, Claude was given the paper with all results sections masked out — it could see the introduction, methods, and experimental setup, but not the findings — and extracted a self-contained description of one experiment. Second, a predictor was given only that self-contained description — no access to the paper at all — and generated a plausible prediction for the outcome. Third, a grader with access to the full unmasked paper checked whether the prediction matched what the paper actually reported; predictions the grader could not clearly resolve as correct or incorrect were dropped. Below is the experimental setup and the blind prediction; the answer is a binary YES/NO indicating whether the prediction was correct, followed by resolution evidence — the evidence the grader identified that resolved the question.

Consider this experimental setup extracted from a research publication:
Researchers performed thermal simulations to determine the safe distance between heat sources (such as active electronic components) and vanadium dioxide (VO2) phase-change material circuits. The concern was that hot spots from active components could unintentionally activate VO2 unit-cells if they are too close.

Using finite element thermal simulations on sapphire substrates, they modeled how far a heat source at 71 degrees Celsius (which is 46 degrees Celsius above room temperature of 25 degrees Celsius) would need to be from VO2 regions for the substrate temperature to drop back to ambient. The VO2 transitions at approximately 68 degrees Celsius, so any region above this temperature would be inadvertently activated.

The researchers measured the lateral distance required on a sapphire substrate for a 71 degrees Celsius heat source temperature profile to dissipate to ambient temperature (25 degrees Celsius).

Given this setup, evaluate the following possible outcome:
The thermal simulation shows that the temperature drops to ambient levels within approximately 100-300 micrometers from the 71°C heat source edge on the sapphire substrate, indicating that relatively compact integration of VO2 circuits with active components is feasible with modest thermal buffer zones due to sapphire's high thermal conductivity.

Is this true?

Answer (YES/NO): NO